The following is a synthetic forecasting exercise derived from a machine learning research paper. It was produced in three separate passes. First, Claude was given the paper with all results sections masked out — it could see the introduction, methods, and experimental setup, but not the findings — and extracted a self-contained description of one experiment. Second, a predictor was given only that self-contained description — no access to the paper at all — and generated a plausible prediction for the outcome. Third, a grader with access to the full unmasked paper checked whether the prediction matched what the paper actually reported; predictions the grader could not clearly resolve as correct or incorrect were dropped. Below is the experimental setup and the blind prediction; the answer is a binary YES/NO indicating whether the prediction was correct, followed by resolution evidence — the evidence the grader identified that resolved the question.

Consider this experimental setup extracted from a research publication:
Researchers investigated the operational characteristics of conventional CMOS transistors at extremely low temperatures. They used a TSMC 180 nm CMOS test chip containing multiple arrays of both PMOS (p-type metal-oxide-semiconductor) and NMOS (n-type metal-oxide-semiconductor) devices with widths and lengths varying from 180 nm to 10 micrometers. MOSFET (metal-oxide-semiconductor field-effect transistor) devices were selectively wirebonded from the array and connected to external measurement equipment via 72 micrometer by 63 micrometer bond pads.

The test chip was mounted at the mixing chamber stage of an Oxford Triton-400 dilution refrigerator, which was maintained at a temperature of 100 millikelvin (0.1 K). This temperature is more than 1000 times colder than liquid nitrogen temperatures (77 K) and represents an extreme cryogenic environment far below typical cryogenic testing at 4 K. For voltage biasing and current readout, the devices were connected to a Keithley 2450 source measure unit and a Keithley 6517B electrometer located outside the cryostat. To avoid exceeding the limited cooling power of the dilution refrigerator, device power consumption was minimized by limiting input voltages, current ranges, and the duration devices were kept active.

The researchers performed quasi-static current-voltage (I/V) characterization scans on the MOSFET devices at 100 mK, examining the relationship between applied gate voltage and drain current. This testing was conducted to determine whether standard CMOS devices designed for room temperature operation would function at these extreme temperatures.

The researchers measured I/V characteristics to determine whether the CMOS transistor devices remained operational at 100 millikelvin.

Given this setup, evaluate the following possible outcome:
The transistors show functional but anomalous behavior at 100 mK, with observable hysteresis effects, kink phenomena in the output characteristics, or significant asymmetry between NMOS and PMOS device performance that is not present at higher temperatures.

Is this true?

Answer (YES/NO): YES